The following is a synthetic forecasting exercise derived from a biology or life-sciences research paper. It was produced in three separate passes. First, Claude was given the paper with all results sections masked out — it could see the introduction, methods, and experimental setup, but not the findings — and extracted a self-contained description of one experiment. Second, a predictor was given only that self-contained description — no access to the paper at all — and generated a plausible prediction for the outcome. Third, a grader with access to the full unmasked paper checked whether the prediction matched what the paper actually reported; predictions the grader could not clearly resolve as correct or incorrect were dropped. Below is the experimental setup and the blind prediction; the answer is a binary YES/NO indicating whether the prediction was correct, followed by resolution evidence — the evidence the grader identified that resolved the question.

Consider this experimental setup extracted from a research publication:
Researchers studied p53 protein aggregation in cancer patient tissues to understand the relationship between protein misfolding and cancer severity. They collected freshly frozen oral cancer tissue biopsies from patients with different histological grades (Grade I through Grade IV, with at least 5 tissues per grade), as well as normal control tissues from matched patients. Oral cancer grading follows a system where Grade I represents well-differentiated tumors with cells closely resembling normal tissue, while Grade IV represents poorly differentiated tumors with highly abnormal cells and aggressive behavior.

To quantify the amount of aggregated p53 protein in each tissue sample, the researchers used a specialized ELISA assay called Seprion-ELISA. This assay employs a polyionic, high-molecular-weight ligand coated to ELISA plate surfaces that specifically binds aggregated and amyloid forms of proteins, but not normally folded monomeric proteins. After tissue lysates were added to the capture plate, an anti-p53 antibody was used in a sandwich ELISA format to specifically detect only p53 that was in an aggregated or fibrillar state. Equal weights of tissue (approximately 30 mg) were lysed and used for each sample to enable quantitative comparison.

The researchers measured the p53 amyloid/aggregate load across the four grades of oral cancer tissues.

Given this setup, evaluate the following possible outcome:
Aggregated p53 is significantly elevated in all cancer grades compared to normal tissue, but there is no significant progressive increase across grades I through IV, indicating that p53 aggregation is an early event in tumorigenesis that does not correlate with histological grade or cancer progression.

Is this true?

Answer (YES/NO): NO